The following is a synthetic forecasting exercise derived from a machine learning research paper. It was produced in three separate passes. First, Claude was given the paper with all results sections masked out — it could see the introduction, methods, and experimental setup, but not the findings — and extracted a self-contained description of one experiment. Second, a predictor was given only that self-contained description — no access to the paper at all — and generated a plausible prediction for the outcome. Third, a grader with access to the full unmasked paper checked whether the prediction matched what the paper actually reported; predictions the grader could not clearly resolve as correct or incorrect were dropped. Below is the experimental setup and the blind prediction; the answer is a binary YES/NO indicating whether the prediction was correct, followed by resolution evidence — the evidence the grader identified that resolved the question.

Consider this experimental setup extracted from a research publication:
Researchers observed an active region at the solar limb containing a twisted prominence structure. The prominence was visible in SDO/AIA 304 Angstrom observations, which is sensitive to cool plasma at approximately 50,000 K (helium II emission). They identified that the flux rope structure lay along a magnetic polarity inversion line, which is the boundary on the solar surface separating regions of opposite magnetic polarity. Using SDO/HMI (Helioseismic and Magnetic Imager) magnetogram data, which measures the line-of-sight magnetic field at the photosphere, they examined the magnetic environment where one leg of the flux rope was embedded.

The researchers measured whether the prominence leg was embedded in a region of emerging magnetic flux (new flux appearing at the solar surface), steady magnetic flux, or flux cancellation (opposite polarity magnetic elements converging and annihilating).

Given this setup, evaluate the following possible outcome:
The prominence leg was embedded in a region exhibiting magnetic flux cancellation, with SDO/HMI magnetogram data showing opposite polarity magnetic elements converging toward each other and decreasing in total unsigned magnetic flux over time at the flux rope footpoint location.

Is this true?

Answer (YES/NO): YES